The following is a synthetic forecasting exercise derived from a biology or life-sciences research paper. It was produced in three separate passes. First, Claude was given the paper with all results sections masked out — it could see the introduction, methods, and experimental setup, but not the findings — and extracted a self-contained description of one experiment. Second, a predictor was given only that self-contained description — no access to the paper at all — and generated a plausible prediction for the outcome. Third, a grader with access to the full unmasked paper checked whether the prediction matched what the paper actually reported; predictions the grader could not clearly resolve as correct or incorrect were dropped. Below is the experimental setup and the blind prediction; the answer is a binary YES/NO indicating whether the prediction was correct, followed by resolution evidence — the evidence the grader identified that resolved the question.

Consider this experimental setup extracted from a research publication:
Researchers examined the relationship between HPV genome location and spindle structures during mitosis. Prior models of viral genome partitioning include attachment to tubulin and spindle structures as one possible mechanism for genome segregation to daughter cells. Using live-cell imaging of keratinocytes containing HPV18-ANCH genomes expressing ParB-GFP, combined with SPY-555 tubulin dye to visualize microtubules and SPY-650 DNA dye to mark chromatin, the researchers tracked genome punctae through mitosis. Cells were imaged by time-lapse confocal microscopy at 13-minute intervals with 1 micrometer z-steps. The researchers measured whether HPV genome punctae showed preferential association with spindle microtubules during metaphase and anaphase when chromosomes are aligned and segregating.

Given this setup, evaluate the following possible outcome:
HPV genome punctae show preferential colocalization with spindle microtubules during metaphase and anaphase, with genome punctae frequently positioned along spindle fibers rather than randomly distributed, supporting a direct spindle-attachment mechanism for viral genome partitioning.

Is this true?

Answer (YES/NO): NO